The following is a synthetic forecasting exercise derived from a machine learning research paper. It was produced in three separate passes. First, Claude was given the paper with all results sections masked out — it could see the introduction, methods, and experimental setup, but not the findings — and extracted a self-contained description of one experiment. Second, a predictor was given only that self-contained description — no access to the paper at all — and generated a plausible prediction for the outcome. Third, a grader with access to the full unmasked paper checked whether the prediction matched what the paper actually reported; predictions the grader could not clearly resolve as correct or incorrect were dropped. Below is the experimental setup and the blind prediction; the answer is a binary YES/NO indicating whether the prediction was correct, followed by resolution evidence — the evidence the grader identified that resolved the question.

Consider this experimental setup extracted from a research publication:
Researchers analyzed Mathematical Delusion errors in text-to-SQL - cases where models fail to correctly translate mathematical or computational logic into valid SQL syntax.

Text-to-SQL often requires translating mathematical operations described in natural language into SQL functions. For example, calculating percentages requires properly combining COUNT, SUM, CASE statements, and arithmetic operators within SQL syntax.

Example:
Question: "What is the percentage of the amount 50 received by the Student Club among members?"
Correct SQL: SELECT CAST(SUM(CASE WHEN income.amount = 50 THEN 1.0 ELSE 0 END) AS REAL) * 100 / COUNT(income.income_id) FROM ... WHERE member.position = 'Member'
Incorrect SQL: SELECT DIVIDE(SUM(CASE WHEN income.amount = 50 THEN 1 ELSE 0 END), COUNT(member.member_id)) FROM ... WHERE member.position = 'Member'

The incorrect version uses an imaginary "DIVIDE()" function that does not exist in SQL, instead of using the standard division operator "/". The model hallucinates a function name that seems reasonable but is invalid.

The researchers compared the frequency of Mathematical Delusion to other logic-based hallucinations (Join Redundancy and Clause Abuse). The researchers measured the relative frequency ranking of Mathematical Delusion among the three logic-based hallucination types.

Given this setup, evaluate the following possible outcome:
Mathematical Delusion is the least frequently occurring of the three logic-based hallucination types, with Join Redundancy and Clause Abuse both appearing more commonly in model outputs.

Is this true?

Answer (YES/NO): NO